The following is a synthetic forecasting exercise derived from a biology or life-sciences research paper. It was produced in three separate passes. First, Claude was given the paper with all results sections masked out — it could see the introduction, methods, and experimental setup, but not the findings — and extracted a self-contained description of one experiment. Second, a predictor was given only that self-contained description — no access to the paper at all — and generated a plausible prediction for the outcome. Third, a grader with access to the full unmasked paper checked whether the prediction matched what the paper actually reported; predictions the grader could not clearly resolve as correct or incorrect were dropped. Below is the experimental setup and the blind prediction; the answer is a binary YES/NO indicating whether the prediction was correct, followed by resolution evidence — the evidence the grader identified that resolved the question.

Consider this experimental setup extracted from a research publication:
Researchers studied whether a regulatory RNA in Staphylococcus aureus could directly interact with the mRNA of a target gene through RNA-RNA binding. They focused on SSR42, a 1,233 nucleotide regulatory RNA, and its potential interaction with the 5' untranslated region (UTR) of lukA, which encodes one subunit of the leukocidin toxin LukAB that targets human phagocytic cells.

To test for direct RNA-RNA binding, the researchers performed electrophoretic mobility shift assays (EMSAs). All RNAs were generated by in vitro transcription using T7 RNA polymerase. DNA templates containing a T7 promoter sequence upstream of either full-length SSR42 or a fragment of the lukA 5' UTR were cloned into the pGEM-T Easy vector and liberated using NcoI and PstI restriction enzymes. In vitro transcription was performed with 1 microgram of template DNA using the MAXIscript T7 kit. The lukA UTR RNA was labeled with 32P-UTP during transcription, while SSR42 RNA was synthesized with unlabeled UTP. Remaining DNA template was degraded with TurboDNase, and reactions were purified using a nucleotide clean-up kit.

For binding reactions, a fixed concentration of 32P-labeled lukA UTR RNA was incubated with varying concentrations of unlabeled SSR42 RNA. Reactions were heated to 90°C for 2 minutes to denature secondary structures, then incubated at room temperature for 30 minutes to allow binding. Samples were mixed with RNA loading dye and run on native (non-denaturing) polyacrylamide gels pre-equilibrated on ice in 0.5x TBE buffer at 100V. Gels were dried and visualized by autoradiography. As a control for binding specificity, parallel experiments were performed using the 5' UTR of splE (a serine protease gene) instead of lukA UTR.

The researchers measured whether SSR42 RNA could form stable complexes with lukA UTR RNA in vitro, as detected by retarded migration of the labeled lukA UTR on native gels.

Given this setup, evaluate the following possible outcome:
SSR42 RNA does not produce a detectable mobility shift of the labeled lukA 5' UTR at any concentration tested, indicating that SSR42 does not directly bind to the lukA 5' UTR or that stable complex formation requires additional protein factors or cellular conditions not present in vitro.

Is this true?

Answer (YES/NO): NO